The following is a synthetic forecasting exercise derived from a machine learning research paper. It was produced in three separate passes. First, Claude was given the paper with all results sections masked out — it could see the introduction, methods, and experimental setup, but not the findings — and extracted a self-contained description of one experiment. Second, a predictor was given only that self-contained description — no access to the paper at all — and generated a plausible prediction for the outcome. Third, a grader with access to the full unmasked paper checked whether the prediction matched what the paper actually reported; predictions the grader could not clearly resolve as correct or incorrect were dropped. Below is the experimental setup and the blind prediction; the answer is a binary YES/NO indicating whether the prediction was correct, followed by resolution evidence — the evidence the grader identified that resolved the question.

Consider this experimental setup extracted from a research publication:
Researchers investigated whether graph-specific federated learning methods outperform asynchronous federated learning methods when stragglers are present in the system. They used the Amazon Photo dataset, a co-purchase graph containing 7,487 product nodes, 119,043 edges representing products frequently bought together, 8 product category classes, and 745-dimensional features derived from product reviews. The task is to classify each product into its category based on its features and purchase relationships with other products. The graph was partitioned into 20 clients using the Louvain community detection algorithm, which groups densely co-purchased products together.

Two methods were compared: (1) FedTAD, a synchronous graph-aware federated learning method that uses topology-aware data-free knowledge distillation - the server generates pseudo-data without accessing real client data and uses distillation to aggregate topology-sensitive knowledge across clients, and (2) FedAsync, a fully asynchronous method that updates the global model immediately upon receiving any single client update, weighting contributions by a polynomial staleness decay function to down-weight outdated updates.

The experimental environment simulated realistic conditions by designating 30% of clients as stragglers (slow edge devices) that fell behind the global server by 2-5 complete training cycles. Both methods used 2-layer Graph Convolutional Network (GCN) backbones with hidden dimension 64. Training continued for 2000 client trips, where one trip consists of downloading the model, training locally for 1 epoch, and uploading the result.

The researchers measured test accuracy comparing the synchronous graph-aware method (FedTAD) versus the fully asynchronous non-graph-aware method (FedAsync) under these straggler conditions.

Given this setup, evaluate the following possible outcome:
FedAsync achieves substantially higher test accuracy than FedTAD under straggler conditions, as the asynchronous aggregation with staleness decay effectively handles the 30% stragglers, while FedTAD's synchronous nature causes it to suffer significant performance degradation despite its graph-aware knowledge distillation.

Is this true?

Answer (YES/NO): YES